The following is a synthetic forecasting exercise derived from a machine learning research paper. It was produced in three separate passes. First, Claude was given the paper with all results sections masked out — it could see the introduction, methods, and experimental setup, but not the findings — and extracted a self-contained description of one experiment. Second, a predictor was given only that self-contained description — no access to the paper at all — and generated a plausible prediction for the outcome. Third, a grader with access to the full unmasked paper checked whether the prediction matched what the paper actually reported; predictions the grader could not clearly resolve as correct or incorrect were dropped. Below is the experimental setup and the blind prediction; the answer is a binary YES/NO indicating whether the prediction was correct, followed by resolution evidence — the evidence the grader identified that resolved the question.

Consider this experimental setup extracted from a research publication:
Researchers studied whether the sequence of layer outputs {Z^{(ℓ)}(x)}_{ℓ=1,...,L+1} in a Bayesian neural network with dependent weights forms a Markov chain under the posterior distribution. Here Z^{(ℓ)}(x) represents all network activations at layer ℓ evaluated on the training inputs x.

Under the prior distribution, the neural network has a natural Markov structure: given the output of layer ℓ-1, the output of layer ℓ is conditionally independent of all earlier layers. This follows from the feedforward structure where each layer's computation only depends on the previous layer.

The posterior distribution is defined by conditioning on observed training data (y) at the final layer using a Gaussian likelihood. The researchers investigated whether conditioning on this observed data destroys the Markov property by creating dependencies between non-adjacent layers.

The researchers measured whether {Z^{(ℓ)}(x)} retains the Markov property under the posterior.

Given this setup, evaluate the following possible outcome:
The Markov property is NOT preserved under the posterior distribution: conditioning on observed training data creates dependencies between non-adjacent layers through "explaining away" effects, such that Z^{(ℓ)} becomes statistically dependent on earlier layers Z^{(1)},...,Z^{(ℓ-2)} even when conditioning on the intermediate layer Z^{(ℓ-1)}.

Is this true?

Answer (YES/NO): NO